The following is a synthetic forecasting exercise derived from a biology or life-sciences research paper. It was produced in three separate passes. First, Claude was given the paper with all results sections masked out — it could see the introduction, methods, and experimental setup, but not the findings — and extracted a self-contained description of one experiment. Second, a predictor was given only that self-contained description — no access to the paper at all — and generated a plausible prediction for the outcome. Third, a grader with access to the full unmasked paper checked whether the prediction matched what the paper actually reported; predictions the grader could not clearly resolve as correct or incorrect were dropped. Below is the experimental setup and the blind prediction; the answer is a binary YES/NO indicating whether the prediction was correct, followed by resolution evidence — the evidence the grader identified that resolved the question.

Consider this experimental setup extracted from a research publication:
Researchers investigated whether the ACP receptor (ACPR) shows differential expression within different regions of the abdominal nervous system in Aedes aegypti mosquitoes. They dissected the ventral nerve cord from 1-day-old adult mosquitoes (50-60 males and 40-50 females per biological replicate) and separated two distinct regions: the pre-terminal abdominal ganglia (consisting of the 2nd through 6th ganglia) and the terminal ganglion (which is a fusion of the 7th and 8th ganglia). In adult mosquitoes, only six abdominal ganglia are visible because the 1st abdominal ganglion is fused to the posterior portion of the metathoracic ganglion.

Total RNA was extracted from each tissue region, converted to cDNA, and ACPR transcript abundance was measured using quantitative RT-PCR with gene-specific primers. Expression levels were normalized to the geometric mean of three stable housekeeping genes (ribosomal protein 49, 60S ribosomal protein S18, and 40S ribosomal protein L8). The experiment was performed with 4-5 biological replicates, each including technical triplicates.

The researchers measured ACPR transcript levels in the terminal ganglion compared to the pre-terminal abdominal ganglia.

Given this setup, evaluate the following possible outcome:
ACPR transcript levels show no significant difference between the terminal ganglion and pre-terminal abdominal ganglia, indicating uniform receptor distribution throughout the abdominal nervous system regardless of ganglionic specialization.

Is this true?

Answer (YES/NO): YES